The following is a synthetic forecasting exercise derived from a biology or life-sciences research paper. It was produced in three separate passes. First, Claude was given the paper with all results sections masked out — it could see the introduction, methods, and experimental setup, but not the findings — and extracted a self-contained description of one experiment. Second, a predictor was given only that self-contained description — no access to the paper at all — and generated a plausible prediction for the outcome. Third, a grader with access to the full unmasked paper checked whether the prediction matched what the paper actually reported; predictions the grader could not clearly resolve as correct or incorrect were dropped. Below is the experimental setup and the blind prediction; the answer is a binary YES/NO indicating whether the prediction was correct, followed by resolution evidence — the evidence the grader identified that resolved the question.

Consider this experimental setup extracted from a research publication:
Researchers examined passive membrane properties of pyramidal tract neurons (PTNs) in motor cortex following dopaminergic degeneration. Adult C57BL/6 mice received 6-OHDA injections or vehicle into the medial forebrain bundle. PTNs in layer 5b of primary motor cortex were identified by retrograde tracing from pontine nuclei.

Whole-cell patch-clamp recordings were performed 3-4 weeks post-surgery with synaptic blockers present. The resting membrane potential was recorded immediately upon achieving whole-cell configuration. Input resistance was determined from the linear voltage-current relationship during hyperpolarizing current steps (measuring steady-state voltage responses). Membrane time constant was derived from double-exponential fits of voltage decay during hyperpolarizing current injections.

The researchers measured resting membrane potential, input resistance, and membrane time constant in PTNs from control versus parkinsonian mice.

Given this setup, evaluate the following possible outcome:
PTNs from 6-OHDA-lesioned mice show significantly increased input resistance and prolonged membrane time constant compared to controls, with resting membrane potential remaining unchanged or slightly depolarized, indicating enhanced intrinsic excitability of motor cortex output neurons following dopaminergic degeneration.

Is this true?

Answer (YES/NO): NO